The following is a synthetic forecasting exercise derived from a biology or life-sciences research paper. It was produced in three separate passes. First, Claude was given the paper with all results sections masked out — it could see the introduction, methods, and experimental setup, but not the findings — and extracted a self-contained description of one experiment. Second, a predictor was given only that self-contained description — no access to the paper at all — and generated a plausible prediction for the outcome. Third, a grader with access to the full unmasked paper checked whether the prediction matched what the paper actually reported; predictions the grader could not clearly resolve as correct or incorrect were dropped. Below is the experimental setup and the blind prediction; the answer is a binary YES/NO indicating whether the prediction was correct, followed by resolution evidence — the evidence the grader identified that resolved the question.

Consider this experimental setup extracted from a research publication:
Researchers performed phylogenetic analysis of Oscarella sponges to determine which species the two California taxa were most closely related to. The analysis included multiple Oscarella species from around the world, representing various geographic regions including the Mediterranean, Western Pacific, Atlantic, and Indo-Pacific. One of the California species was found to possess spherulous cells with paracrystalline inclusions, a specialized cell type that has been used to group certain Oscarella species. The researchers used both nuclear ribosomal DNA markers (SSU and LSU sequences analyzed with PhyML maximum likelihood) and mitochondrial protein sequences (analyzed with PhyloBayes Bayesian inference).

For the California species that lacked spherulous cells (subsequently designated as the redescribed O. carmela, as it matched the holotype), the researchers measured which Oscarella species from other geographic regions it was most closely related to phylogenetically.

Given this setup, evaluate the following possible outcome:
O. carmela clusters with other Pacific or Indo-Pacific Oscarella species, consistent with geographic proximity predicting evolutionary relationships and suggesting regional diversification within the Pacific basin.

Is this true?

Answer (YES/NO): YES